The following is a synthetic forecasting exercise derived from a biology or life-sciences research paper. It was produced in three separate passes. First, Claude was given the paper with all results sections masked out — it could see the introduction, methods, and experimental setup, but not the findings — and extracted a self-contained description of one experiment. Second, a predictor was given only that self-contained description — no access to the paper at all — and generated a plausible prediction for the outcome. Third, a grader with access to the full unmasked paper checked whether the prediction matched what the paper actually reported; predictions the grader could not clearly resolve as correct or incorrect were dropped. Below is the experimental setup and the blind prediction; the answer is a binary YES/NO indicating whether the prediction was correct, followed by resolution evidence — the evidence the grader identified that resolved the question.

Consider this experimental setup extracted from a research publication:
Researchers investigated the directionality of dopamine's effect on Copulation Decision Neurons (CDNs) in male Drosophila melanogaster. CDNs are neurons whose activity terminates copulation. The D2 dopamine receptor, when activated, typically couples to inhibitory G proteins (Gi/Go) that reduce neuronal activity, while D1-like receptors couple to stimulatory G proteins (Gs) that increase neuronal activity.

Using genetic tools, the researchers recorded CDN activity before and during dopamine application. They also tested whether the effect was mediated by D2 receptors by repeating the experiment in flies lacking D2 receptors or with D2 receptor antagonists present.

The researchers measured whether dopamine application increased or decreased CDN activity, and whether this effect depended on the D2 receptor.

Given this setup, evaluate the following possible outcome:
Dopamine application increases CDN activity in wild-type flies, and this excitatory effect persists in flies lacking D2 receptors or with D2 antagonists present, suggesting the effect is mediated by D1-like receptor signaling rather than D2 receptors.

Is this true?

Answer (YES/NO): NO